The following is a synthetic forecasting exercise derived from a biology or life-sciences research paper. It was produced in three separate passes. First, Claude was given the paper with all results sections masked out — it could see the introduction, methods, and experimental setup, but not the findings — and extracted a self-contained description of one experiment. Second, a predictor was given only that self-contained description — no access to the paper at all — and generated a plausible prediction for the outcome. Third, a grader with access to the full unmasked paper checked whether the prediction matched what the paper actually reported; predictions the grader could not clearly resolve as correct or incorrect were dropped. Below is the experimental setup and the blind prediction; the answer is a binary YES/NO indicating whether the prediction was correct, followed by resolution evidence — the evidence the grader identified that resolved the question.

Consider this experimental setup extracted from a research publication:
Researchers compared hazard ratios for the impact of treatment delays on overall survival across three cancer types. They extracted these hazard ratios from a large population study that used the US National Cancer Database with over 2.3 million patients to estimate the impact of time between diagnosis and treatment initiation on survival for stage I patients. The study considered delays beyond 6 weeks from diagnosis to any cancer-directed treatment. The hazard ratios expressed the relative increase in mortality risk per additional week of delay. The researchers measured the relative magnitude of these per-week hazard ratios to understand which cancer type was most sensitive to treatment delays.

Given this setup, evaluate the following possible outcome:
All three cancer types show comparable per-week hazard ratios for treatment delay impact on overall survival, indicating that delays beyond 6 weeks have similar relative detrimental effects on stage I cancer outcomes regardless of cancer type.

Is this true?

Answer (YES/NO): NO